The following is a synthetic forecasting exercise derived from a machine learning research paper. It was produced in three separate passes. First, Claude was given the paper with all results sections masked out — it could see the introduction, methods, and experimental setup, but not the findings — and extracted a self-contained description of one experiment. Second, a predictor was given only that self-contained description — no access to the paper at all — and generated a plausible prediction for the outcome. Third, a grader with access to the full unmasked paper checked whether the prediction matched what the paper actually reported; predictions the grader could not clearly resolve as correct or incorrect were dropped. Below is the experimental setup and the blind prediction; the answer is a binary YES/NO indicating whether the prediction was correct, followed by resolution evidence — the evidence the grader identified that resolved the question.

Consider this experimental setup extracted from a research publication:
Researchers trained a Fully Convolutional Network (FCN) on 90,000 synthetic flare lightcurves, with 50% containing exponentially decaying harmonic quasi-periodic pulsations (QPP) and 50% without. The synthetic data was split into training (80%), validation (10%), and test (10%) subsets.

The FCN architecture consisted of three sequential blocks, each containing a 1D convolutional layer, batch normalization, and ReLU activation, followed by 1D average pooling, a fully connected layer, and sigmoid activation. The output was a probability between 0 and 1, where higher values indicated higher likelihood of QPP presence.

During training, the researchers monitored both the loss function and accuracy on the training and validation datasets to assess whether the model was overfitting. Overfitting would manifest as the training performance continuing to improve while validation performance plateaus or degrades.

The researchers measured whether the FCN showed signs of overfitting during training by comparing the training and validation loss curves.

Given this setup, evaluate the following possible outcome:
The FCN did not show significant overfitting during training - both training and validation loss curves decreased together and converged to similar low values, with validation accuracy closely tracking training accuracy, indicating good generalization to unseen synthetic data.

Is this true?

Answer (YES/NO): YES